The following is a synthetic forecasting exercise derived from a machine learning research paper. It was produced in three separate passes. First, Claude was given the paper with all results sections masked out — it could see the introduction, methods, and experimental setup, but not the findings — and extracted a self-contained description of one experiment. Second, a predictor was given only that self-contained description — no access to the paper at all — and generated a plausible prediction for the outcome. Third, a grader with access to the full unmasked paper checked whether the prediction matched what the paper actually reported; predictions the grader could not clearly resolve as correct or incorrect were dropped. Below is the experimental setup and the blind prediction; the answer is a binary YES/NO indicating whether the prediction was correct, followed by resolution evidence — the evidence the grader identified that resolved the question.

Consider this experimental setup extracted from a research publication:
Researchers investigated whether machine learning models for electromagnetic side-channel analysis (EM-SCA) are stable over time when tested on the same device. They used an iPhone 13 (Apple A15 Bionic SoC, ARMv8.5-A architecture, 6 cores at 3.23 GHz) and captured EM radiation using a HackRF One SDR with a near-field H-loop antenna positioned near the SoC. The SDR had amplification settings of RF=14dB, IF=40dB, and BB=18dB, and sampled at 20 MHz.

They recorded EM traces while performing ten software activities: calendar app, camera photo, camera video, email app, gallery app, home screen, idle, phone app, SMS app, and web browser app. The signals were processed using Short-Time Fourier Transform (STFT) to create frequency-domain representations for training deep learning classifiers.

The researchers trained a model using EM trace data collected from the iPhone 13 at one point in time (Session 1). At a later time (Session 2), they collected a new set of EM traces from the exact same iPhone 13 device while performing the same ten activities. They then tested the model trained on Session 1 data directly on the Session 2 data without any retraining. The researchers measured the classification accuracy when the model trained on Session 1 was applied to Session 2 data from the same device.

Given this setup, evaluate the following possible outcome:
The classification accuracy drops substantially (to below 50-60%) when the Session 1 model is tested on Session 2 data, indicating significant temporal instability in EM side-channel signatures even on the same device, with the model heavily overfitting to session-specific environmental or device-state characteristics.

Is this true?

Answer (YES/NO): YES